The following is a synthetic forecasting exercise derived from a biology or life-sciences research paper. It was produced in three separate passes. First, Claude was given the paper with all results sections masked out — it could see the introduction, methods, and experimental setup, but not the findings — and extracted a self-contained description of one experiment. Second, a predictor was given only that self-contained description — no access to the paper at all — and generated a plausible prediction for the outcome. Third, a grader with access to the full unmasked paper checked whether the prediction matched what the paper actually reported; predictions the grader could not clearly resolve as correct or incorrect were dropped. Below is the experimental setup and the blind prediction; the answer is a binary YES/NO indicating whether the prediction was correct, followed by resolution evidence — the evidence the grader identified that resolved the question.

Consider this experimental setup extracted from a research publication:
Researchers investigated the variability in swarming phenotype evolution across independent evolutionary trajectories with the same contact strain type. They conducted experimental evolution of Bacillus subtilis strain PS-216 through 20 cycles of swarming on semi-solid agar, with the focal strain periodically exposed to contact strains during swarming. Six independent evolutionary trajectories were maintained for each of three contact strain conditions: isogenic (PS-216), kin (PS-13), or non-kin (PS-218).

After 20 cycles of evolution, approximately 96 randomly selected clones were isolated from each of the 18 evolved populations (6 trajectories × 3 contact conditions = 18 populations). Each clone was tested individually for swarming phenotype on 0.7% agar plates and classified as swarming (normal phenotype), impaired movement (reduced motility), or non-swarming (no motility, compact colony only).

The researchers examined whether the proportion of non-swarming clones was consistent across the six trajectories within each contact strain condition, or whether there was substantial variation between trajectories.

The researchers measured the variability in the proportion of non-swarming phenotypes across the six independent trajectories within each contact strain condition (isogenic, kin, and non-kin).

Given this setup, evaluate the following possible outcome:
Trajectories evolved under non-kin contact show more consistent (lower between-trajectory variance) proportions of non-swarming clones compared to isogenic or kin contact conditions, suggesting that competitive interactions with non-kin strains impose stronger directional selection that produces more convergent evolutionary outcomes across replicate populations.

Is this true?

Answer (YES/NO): YES